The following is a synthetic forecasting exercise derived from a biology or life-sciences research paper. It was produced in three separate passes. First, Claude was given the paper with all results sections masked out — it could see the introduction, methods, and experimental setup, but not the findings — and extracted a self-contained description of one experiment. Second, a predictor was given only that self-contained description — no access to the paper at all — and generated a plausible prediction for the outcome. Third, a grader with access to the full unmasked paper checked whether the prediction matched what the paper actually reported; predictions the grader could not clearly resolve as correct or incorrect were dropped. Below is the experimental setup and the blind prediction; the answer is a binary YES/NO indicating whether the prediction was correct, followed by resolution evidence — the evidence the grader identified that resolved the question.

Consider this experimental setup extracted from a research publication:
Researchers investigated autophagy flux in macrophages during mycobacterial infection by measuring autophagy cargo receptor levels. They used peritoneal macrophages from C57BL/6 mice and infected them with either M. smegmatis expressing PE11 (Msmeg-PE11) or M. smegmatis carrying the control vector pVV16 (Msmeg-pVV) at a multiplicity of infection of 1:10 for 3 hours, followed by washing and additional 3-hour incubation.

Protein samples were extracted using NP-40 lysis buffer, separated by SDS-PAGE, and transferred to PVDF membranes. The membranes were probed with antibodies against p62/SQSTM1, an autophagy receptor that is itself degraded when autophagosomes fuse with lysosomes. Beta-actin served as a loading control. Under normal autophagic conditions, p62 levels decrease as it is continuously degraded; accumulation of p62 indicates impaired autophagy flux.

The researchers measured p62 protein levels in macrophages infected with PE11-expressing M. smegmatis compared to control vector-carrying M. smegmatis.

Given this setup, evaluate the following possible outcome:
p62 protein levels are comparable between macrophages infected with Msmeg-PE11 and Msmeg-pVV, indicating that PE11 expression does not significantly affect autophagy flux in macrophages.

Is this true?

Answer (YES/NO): NO